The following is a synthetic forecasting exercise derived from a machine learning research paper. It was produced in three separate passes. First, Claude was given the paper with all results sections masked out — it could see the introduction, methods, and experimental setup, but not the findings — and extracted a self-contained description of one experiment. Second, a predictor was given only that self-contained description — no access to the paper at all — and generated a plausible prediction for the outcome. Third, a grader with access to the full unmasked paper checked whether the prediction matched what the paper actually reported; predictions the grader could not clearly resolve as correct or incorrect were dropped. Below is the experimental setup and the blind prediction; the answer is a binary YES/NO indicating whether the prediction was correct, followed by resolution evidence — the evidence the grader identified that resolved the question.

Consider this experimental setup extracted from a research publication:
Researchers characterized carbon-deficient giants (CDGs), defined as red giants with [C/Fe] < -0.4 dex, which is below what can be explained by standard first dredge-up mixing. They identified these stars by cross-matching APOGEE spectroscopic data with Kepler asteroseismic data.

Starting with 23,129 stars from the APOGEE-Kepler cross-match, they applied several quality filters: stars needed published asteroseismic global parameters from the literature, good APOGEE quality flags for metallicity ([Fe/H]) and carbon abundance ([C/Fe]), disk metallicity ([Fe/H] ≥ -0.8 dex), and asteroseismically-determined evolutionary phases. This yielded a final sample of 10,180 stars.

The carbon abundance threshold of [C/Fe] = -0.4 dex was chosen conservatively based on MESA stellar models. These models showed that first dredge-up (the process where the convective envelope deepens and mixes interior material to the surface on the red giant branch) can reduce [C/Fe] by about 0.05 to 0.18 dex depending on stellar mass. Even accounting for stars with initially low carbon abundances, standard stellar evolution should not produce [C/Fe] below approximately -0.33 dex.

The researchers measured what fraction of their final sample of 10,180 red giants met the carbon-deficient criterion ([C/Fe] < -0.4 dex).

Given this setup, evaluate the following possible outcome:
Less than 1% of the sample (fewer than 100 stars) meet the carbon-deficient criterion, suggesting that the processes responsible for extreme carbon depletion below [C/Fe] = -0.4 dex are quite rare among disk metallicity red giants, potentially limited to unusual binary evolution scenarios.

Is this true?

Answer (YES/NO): YES